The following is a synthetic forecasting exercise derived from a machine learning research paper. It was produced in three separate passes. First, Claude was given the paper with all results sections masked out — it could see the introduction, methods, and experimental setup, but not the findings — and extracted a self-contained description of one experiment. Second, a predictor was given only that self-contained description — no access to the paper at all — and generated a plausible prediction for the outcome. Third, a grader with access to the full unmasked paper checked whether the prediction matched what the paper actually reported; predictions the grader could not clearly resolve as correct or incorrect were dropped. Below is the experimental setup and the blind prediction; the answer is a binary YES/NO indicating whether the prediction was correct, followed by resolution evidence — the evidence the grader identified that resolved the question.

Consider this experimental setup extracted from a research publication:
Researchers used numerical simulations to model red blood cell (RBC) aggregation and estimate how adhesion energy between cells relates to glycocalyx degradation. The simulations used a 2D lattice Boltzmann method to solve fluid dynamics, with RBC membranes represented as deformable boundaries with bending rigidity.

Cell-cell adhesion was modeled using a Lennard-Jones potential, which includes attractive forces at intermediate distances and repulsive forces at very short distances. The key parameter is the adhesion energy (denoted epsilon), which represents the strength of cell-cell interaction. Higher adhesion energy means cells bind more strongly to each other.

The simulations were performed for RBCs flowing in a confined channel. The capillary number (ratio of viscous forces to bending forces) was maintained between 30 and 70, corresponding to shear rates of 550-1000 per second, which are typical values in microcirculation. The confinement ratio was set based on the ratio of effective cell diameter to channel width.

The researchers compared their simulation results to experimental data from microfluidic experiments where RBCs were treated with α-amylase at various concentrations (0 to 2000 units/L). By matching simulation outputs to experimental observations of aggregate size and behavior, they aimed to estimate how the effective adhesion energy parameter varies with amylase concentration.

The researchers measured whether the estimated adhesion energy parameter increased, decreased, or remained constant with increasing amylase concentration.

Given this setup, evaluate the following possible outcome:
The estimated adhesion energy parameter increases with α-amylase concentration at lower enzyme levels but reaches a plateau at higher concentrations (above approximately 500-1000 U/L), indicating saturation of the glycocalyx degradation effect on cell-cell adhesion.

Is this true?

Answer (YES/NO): NO